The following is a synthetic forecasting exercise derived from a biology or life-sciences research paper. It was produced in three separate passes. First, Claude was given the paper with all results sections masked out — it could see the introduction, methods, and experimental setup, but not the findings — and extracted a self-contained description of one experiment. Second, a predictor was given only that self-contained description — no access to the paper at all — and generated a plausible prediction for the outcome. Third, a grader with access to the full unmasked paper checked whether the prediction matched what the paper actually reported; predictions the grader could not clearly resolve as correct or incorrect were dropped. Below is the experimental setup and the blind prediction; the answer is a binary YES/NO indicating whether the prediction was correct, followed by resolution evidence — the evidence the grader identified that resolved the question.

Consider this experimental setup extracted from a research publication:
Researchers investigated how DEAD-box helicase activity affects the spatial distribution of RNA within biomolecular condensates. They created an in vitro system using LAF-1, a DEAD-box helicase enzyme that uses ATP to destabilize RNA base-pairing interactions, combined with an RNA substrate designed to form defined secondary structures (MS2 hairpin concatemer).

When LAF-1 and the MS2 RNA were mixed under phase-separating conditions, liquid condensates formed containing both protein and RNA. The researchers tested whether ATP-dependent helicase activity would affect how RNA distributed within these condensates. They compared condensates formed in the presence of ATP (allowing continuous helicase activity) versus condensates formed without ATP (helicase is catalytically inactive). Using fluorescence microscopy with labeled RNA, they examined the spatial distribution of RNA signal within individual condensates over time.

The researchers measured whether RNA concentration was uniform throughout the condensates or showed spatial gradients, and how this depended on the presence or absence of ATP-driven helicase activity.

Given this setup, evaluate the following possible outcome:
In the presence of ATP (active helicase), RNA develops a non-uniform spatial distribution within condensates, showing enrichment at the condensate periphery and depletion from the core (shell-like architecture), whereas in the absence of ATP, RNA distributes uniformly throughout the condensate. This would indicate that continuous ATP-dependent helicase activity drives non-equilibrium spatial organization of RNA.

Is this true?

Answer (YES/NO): NO